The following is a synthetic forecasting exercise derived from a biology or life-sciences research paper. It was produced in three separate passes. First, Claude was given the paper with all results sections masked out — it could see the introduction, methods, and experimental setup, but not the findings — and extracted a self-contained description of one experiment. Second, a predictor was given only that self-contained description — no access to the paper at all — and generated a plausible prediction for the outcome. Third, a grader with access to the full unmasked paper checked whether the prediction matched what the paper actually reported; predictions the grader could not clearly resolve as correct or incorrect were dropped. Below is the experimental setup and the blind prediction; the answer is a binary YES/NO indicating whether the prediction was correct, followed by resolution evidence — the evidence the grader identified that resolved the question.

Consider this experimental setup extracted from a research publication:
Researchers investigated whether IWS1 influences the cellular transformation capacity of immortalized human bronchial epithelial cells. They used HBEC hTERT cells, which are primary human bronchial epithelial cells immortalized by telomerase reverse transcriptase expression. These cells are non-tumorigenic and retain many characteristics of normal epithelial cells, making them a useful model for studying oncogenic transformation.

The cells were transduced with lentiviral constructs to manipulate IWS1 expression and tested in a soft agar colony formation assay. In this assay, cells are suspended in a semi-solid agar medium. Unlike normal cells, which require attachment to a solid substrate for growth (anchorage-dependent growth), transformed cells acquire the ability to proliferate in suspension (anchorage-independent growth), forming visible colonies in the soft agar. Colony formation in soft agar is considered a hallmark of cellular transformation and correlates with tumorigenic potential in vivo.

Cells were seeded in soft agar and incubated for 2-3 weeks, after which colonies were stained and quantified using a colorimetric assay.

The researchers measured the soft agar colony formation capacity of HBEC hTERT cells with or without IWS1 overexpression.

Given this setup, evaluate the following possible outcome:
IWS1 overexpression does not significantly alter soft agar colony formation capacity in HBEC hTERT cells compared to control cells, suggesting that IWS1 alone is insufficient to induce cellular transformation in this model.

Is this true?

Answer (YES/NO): NO